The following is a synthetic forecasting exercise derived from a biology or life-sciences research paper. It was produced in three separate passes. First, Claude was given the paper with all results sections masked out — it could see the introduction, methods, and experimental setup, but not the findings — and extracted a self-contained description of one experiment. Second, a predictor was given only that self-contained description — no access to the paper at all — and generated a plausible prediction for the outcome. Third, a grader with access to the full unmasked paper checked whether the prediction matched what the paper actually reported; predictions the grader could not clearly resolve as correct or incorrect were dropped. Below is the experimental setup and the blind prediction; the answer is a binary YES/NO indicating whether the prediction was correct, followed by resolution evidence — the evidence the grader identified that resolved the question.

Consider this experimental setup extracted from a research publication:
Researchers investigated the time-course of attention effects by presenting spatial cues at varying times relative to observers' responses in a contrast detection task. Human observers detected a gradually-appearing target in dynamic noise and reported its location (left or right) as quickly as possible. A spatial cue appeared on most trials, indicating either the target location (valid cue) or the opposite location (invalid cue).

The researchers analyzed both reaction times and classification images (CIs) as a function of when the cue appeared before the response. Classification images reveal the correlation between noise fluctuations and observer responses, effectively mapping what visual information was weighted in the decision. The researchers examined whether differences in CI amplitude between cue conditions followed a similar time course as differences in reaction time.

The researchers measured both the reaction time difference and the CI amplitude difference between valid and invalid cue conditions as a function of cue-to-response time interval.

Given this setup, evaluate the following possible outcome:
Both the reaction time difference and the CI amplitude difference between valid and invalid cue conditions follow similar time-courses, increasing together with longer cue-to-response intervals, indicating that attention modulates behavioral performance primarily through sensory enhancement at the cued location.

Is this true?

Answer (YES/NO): NO